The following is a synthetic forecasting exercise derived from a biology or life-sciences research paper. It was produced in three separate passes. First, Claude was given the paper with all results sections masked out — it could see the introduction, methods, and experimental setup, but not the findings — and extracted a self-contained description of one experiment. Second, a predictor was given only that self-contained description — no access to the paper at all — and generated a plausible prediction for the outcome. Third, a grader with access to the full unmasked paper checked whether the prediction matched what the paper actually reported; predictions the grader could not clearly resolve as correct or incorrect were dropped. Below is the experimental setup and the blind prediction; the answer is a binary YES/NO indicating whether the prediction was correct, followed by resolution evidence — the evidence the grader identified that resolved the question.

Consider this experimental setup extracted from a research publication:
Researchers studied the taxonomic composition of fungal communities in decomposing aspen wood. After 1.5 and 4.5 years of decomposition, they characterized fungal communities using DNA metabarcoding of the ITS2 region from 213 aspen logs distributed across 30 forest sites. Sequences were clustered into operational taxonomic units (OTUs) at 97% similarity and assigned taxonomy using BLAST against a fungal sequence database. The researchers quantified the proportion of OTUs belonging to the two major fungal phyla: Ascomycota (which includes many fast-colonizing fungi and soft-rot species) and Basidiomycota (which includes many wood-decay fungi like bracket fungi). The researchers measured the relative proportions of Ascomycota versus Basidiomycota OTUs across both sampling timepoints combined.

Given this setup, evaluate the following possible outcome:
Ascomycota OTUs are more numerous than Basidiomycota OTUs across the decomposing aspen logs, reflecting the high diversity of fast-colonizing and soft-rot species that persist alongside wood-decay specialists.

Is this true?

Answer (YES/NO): YES